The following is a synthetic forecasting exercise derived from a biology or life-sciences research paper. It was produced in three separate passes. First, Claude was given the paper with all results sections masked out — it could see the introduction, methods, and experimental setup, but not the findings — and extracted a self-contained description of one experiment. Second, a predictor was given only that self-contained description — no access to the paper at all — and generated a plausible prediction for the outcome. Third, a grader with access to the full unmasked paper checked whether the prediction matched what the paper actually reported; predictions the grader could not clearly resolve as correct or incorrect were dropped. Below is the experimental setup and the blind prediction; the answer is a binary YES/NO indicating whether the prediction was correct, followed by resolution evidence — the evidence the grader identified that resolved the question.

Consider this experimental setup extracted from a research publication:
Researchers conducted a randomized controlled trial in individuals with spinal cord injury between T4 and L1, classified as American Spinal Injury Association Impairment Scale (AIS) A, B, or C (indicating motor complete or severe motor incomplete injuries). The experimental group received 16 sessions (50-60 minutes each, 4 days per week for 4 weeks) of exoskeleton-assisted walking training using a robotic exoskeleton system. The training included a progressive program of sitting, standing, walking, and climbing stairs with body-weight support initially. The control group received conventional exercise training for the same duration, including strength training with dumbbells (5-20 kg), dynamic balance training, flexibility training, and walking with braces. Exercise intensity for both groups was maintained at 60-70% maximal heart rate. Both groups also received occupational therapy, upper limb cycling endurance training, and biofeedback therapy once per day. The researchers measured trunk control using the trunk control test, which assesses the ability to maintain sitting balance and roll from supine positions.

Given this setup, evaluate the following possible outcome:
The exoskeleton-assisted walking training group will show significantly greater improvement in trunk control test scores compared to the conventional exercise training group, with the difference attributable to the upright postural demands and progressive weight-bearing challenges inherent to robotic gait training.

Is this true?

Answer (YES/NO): NO